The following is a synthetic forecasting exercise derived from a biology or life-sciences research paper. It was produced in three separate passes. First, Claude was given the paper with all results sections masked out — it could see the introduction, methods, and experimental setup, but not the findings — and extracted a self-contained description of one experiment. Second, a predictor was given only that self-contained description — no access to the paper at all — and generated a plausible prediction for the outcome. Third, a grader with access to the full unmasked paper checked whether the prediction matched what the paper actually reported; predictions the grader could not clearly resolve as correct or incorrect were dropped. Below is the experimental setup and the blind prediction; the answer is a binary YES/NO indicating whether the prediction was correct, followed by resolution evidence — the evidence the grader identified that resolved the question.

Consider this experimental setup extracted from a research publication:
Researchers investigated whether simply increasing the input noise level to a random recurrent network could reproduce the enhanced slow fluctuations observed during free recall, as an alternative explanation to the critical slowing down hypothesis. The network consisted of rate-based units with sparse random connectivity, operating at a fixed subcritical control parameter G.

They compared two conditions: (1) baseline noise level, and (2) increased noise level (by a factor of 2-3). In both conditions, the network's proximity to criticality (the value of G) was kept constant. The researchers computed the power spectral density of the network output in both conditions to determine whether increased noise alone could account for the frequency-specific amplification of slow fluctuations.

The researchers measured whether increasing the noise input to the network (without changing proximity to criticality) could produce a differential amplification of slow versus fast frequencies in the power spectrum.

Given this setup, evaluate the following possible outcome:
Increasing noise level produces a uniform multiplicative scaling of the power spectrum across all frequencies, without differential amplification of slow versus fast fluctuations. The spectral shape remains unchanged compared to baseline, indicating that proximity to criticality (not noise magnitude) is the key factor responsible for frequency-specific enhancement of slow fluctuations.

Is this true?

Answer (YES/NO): NO